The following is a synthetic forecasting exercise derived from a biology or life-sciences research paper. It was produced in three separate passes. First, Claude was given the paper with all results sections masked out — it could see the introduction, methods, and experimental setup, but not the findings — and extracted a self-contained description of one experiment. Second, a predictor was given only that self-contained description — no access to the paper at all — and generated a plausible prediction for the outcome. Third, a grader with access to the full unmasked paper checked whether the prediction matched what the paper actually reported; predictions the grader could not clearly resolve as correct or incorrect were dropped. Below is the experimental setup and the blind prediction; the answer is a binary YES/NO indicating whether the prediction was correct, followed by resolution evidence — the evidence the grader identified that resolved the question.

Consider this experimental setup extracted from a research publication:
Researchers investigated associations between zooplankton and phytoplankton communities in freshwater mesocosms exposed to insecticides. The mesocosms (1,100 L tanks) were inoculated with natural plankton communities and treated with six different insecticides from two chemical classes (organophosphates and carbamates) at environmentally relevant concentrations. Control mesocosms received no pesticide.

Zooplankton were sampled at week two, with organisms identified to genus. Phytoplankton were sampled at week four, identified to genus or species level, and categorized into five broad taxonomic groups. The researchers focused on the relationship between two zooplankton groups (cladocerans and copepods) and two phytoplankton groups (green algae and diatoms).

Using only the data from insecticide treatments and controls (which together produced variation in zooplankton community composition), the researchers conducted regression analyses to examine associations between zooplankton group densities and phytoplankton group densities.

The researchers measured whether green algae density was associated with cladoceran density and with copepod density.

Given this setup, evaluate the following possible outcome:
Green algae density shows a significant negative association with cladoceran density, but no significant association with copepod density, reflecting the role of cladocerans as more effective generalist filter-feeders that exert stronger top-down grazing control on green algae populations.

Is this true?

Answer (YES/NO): NO